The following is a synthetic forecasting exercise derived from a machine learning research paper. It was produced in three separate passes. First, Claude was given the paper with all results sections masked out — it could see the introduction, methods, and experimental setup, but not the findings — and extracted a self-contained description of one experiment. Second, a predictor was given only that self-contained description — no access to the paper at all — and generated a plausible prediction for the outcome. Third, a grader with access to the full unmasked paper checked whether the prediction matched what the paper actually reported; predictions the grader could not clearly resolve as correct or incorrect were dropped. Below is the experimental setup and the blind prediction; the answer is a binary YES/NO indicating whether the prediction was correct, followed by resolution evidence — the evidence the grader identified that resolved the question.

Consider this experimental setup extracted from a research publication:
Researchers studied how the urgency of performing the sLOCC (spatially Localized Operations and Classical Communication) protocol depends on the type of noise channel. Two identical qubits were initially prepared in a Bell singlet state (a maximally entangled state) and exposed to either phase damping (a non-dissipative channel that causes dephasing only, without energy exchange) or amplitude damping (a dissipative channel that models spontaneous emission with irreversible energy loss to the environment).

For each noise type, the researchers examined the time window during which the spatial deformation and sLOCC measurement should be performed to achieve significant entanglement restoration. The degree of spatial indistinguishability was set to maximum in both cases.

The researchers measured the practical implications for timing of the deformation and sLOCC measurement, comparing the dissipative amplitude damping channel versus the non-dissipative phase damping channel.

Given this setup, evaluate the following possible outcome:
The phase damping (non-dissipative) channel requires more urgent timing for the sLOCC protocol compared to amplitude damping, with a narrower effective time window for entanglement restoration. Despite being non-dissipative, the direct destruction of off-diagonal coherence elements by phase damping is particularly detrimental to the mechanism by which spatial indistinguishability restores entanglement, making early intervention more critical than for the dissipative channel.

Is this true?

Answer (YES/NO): NO